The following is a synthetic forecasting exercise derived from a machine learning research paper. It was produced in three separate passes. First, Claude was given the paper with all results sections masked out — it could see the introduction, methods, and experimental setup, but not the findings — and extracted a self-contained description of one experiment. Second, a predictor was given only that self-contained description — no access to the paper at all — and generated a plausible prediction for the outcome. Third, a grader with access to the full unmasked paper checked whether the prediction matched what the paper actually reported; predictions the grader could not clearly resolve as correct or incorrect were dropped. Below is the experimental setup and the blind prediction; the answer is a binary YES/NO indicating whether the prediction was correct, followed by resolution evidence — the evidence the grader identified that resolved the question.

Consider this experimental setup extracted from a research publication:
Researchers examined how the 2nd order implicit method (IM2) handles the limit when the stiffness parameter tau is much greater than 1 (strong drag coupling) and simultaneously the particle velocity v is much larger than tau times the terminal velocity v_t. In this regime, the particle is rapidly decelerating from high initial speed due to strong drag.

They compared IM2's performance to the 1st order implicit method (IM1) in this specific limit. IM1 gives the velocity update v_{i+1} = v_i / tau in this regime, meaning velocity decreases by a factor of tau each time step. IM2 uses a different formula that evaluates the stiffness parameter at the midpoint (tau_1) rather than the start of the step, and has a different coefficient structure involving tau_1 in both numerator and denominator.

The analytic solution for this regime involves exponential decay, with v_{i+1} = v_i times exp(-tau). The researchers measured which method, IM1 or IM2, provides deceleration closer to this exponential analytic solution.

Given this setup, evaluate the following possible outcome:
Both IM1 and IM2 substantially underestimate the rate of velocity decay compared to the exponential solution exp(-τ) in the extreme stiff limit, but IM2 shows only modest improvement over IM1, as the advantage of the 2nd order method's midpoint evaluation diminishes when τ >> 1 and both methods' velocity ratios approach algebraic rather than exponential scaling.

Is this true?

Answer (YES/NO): YES